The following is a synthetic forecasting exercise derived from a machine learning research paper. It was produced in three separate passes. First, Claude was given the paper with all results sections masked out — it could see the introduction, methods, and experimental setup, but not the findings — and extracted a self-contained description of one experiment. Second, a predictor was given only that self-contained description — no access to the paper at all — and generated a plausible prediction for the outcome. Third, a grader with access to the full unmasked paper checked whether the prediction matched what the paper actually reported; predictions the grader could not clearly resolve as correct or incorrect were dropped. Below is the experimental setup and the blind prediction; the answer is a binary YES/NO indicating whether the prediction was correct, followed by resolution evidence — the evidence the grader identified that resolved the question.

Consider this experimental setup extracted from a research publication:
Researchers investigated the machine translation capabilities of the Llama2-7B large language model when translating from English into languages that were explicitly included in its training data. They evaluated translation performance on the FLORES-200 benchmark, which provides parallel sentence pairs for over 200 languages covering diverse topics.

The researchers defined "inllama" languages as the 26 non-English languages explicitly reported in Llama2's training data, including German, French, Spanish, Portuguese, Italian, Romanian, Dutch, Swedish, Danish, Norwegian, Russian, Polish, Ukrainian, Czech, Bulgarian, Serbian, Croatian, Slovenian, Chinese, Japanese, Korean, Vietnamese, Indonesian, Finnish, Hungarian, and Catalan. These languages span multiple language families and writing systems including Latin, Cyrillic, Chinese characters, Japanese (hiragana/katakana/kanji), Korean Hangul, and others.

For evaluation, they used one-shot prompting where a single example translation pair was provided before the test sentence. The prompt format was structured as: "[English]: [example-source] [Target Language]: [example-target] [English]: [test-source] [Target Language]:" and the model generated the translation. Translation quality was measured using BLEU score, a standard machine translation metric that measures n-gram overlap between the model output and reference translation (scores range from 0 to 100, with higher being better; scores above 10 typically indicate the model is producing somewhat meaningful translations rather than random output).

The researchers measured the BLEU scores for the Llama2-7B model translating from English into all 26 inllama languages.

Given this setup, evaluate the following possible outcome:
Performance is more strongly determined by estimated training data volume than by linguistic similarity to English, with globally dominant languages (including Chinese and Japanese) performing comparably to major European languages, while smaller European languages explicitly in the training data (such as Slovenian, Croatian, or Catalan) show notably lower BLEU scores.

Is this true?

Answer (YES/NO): NO